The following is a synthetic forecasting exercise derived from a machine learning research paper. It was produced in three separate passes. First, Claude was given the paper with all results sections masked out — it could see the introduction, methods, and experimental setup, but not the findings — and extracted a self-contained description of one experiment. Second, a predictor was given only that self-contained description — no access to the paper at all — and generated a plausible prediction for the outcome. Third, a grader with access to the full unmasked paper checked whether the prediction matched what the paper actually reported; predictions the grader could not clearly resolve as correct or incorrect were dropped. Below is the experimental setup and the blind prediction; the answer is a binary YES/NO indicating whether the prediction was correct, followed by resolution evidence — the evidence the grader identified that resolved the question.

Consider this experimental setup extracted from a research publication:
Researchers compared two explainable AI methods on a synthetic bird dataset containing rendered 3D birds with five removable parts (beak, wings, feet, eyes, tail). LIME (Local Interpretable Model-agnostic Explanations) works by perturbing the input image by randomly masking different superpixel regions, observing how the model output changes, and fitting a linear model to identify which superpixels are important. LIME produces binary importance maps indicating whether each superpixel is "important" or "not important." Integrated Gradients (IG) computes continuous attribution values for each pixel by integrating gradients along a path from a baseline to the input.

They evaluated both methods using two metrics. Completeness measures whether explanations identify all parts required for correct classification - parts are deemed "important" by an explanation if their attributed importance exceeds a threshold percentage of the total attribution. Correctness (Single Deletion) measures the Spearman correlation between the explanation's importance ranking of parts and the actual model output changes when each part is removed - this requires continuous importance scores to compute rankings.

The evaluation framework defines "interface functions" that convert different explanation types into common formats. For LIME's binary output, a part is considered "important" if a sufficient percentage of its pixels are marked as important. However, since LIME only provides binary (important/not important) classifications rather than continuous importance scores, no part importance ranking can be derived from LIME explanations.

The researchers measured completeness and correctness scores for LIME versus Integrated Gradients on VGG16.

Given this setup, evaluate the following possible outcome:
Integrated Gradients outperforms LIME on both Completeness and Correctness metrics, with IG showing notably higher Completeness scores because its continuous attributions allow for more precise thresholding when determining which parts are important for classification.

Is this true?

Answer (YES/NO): NO